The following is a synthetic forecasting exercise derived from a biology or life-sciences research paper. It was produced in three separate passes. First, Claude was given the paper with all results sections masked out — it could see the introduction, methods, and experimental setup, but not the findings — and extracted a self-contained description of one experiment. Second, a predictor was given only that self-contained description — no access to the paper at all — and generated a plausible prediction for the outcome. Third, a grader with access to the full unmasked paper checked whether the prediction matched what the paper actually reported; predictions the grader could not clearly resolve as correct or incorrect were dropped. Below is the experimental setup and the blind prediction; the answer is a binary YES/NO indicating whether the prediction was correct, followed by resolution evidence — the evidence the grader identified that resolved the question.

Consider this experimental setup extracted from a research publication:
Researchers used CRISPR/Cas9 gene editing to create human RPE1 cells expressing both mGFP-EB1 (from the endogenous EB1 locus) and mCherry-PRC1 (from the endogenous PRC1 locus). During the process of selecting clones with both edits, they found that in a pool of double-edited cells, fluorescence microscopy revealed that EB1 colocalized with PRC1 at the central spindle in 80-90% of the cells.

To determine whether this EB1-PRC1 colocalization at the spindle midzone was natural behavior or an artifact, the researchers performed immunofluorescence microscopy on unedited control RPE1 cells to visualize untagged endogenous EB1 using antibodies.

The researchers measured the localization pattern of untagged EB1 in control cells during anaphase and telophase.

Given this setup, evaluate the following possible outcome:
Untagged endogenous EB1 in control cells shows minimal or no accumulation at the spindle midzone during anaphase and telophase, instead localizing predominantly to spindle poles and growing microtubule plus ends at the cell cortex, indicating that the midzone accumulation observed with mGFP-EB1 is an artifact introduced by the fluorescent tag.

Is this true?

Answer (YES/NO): YES